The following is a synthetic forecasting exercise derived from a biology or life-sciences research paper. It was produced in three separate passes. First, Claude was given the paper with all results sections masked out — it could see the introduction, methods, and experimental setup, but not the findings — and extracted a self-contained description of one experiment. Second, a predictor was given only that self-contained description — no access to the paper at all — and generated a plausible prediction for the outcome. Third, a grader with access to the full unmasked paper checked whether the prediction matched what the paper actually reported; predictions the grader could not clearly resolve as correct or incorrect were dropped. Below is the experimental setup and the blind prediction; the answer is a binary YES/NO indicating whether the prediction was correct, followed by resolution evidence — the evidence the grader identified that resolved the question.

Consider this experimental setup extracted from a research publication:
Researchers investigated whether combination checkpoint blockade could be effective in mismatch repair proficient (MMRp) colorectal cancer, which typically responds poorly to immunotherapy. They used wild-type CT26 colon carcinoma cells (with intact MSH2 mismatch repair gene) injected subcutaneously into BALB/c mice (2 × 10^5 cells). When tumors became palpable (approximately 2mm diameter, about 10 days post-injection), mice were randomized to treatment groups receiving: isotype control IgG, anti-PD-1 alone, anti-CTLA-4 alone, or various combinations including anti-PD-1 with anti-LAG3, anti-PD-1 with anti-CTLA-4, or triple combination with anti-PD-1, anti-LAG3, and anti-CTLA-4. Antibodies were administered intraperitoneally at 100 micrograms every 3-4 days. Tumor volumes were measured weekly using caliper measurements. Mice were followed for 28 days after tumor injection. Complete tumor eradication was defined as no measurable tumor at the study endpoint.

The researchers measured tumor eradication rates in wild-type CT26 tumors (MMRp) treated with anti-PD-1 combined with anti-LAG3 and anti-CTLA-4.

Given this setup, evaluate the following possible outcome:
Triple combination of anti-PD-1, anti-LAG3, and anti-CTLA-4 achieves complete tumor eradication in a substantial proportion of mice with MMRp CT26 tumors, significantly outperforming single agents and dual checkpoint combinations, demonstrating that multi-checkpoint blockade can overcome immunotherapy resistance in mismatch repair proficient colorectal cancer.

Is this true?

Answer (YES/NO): YES